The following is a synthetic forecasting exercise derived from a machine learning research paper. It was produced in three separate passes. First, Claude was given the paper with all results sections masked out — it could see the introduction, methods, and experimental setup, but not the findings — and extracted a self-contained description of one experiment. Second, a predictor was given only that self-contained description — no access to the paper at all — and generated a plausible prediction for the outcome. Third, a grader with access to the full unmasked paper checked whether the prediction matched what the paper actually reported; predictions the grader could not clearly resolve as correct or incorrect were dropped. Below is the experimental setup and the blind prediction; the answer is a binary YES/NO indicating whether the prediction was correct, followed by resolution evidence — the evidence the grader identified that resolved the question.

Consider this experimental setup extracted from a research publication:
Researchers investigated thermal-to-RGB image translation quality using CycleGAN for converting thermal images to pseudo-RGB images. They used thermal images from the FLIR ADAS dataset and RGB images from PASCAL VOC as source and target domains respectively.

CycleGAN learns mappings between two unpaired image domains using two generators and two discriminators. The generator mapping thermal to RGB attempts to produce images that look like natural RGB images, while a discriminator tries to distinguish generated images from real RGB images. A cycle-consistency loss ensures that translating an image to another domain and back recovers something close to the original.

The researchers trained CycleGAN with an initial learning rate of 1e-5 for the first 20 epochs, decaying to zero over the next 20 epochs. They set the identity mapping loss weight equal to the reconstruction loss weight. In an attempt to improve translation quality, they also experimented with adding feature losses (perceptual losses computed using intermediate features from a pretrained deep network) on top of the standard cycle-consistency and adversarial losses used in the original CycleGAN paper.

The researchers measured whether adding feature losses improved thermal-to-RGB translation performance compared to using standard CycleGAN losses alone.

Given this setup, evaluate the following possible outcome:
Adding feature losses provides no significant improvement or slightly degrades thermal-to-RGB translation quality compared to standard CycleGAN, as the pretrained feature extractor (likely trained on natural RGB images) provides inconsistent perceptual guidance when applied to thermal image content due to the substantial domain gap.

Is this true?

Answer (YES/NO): YES